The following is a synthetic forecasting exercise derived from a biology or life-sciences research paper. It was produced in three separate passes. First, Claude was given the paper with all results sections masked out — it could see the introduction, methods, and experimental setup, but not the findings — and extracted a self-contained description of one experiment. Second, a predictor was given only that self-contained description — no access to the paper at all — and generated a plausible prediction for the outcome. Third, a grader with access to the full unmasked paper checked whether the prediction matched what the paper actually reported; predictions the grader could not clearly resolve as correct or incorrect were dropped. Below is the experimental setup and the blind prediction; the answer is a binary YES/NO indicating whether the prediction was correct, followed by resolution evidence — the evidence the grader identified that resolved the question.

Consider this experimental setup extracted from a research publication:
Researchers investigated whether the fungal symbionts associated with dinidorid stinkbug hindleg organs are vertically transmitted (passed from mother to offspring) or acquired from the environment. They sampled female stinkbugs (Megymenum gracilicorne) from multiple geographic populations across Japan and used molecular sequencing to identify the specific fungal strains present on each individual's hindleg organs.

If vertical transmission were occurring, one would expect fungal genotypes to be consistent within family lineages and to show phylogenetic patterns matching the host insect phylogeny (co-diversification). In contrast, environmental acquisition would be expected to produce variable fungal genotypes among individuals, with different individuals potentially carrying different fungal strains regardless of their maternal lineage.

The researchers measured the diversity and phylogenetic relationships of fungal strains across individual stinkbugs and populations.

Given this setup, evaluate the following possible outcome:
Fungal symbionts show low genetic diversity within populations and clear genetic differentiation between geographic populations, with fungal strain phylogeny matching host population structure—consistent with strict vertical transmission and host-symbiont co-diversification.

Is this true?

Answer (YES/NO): NO